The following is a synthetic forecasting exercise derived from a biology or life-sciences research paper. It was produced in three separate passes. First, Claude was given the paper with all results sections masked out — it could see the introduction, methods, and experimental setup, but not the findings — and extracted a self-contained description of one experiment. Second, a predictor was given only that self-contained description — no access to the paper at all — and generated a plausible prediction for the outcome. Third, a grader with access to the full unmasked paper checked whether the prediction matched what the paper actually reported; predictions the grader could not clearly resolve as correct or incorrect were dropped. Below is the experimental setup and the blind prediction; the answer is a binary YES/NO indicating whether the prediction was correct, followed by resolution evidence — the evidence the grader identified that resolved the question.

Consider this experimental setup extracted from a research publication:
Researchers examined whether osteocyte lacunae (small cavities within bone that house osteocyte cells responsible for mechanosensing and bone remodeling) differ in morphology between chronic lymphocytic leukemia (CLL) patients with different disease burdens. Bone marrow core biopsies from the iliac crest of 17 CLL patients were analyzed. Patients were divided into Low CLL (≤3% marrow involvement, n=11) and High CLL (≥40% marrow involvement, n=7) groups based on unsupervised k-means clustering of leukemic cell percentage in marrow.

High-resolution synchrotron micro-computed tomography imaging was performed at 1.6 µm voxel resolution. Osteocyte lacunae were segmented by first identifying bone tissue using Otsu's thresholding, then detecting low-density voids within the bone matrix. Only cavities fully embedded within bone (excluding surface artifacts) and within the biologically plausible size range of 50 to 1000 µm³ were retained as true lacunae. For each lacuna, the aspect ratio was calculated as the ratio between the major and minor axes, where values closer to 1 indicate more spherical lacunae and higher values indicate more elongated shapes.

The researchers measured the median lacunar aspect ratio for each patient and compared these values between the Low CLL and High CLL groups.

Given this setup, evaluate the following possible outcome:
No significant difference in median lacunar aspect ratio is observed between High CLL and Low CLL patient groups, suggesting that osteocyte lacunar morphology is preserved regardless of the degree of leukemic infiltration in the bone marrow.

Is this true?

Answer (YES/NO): NO